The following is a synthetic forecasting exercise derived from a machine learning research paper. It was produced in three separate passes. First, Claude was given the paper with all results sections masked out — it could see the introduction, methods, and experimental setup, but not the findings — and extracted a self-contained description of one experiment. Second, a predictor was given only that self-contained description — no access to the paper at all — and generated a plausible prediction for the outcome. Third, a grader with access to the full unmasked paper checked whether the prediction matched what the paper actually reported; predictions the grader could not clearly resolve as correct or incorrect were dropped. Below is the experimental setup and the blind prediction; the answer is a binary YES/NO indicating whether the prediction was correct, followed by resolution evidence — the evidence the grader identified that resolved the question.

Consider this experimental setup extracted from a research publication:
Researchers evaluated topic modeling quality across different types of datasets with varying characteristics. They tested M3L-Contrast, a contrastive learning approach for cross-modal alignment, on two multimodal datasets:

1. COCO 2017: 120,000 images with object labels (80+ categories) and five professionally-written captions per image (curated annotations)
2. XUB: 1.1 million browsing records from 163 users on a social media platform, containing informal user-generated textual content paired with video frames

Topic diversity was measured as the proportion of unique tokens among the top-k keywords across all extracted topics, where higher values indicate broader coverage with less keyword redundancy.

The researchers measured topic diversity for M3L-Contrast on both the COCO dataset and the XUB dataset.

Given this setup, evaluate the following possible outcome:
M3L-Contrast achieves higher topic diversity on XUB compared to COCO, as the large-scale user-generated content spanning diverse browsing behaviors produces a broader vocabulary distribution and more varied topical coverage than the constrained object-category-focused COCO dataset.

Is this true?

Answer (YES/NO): NO